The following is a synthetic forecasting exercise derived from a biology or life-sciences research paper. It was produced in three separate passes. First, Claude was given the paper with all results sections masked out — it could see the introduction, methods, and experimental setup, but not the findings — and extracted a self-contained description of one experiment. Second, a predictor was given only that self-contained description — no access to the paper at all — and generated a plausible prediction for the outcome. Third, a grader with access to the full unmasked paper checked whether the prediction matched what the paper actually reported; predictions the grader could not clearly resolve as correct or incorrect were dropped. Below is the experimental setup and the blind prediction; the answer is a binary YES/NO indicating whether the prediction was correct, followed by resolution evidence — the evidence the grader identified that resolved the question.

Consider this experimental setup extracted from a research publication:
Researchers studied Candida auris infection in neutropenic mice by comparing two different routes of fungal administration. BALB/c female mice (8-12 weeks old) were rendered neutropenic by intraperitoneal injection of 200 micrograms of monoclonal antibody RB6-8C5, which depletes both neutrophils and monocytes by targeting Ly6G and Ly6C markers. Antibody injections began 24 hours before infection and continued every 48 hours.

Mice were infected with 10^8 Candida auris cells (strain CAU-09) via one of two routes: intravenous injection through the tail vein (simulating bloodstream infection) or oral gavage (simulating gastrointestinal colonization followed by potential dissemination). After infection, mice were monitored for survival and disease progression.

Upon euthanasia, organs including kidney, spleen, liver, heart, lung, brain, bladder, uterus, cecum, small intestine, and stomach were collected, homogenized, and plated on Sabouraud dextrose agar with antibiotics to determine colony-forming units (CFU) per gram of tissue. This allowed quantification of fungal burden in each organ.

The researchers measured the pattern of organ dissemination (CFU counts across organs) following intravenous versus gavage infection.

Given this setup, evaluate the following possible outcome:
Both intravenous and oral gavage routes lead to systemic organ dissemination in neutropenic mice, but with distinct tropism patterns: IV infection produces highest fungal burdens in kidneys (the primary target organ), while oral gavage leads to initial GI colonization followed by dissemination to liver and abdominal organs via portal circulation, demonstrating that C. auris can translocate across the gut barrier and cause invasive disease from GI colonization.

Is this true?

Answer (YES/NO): NO